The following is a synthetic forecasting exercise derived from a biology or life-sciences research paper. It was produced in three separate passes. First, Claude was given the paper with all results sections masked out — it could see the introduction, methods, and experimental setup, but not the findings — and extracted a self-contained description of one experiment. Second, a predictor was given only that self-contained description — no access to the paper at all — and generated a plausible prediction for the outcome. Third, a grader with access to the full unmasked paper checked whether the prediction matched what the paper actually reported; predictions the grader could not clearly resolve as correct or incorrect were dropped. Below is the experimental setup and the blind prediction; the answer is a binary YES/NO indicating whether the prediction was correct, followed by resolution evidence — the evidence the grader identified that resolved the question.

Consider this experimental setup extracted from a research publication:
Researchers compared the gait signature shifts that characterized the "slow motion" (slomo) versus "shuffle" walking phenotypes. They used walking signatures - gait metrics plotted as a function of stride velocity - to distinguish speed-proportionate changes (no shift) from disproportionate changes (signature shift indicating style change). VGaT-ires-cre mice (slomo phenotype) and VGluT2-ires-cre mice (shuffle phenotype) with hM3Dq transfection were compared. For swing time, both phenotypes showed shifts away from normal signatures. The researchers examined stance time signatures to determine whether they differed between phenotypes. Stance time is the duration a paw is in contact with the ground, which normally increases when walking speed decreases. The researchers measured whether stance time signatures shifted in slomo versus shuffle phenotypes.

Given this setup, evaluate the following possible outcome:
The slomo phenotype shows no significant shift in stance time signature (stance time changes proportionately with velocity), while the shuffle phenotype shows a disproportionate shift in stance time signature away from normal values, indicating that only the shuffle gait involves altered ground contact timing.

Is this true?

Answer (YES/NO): YES